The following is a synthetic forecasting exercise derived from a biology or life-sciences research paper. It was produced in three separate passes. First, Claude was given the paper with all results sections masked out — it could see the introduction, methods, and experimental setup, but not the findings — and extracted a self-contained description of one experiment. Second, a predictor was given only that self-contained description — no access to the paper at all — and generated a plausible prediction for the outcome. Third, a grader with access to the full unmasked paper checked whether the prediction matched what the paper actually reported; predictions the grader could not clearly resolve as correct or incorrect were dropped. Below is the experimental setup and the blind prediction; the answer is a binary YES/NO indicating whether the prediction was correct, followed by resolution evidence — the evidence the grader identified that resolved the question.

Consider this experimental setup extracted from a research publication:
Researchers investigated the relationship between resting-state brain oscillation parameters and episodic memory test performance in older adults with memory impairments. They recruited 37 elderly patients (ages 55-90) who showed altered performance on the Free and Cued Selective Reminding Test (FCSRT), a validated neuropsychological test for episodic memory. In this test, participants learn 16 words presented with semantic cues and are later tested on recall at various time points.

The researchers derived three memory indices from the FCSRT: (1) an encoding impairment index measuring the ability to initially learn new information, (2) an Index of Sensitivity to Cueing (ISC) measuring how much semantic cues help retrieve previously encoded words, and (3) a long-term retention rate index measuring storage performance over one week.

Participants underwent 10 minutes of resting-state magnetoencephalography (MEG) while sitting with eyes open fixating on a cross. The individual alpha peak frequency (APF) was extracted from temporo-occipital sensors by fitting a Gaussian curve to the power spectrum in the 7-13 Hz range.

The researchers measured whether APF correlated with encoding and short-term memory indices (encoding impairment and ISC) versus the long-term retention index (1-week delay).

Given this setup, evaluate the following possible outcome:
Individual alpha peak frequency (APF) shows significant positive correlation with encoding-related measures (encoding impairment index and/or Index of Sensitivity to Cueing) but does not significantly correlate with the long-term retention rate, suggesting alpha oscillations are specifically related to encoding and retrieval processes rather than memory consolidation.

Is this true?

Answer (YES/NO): NO